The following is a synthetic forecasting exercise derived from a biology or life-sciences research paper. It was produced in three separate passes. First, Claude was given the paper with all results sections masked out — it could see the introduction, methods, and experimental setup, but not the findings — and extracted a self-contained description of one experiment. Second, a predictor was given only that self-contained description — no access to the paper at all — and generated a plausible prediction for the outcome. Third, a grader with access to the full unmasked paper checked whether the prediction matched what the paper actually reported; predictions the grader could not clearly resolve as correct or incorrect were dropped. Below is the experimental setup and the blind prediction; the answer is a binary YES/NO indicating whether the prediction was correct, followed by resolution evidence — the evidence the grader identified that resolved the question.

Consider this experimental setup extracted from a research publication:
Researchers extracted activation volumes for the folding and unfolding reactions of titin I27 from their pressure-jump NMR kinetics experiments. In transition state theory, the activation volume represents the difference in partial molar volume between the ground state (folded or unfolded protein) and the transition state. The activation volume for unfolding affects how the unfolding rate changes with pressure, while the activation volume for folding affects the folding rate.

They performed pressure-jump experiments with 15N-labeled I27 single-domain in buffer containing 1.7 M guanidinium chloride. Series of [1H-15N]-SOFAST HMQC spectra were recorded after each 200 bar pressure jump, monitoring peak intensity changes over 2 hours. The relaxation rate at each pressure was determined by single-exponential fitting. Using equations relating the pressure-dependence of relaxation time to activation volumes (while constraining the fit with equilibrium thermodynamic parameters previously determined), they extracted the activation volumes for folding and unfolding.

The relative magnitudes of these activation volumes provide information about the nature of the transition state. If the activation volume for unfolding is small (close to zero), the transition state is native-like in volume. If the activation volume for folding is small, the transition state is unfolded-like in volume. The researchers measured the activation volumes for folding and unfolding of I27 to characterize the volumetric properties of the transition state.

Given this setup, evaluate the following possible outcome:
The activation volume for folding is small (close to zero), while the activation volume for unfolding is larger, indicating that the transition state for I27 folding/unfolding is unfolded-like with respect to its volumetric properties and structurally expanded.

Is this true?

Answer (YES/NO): NO